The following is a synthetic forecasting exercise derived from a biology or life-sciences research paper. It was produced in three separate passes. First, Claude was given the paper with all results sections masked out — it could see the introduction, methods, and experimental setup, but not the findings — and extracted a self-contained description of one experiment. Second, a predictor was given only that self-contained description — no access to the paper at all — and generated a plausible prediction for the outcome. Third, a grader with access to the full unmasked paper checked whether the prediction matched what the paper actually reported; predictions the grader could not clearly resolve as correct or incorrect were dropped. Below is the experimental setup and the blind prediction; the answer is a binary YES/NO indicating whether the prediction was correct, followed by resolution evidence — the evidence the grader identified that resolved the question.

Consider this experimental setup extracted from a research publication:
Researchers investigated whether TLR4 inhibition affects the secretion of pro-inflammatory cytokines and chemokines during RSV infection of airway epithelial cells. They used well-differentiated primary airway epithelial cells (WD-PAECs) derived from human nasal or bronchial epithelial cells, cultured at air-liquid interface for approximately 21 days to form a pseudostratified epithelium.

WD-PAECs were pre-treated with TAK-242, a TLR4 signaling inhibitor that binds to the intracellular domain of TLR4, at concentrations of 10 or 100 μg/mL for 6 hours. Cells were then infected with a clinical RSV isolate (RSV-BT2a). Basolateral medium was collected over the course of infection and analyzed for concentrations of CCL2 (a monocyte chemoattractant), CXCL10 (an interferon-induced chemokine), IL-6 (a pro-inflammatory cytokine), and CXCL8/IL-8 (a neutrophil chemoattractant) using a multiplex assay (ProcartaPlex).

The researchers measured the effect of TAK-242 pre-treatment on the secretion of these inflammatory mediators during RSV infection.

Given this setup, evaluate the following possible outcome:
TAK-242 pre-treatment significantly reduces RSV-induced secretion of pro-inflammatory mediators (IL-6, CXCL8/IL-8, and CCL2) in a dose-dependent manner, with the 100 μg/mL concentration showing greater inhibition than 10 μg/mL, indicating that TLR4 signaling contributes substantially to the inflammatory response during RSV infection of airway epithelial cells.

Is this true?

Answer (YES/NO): NO